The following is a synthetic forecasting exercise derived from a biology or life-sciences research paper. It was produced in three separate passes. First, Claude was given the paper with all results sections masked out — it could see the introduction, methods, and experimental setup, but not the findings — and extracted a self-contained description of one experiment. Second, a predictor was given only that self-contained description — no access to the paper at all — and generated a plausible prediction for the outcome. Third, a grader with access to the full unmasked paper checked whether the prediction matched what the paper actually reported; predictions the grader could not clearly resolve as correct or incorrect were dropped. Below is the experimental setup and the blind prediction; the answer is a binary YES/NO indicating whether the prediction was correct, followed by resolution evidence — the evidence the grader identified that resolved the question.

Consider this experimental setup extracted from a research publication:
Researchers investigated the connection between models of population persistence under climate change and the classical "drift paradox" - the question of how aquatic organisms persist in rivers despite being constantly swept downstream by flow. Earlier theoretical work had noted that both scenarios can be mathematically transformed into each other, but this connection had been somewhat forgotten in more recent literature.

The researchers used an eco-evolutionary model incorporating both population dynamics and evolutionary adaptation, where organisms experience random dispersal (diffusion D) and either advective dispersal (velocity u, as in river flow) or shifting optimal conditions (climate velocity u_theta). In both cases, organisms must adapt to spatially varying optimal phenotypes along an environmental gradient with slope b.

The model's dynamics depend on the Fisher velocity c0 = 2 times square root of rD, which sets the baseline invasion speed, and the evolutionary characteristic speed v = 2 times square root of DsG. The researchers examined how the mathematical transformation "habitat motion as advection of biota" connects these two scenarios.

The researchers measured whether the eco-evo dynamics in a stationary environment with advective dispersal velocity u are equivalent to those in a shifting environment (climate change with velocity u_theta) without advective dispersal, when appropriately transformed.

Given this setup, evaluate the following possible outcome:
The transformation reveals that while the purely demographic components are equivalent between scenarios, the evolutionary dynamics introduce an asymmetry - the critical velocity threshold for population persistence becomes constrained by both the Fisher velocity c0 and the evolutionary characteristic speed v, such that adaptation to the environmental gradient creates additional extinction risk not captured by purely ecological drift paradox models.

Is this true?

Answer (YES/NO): NO